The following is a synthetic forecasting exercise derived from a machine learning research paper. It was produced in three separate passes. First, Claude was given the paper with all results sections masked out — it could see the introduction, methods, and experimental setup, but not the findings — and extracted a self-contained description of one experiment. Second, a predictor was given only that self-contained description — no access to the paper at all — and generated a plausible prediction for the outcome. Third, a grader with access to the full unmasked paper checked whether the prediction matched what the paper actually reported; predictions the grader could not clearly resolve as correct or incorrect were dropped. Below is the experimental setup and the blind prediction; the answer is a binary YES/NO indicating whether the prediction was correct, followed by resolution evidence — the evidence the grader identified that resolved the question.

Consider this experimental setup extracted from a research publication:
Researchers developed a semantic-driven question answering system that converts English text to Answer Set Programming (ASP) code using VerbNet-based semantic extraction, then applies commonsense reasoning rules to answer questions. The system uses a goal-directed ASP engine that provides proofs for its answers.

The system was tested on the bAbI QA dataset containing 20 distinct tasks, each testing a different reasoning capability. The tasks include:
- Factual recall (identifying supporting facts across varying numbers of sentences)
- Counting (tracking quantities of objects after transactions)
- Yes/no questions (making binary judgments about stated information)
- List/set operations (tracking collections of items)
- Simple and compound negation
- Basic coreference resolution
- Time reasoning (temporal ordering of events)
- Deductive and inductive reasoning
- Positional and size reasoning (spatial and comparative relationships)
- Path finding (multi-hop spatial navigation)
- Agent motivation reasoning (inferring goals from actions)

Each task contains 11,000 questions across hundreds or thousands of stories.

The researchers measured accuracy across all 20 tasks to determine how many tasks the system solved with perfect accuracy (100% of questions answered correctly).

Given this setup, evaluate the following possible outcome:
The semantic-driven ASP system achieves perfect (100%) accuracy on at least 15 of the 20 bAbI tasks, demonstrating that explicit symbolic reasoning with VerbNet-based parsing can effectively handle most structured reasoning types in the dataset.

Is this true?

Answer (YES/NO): YES